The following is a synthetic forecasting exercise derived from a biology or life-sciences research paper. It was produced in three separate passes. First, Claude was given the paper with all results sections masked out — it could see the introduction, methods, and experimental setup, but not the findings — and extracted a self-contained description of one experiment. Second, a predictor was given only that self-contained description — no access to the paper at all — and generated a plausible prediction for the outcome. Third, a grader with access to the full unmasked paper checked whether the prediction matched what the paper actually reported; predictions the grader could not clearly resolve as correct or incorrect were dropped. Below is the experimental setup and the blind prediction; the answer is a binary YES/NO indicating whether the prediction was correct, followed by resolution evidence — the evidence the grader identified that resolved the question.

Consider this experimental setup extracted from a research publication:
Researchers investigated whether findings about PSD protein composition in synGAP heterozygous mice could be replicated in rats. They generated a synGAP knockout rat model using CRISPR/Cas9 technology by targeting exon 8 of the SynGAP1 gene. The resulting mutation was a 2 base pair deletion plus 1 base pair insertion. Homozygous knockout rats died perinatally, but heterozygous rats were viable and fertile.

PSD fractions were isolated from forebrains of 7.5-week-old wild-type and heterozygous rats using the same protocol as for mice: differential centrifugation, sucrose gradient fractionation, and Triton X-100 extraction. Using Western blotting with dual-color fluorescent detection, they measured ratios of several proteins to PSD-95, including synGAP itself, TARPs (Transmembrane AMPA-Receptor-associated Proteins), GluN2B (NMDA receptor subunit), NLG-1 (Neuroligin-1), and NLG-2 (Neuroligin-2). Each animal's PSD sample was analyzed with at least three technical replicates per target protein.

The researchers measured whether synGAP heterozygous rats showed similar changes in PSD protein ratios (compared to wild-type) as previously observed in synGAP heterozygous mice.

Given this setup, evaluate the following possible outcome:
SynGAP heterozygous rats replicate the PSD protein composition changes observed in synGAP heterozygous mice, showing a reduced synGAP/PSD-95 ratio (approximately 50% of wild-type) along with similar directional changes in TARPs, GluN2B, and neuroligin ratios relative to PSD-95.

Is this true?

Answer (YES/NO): NO